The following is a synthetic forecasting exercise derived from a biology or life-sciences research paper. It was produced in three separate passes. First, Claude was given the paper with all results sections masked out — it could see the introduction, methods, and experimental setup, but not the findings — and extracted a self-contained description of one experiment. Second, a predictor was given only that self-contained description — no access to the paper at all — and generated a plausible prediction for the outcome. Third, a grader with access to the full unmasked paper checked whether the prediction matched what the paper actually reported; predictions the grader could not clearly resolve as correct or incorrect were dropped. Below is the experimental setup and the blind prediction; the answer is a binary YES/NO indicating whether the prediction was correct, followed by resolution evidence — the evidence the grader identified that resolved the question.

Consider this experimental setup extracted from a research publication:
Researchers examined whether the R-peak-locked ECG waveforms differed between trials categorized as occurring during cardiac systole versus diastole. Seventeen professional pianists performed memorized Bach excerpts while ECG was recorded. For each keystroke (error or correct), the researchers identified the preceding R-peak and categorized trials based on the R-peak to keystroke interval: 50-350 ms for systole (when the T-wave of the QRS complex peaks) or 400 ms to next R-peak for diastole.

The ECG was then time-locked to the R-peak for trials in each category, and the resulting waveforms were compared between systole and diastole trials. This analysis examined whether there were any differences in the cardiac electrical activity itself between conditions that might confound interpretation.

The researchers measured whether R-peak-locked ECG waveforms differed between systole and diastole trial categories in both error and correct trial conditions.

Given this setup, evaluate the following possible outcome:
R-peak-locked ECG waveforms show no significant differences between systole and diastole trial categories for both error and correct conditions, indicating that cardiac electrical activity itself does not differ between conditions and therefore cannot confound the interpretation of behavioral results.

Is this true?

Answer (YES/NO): YES